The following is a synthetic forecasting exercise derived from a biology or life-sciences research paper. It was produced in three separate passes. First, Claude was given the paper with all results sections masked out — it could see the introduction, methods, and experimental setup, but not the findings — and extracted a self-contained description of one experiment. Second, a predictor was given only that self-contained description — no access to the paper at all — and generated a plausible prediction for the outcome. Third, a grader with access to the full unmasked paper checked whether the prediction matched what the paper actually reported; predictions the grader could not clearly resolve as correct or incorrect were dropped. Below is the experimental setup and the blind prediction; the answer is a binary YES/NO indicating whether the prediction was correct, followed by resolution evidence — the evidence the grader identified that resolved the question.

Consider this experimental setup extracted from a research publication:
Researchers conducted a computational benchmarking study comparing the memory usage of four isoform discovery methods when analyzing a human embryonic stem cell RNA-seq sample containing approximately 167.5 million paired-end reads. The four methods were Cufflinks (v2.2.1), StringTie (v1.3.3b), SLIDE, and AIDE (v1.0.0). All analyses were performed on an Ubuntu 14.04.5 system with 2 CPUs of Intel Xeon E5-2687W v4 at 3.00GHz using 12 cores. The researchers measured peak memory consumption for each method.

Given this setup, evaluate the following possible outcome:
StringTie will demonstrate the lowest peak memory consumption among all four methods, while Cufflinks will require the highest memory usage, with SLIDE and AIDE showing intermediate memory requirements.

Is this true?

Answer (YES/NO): NO